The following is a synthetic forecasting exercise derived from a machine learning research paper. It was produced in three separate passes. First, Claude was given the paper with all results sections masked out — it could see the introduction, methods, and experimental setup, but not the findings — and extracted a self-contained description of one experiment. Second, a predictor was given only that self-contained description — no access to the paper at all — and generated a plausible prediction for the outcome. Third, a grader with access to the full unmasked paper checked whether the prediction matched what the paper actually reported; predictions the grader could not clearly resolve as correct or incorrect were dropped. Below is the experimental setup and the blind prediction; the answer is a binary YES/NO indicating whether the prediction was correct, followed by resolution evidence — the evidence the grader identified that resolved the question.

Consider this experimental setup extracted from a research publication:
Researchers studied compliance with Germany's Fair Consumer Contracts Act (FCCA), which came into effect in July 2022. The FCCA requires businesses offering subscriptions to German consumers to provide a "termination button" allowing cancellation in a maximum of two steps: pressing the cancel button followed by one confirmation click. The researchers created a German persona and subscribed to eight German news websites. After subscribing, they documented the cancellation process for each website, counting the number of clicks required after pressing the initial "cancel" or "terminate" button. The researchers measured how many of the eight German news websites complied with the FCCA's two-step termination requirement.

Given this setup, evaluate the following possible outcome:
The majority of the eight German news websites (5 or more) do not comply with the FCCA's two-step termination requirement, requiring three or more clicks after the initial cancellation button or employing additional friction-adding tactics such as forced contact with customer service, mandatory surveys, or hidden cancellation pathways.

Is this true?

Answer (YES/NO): YES